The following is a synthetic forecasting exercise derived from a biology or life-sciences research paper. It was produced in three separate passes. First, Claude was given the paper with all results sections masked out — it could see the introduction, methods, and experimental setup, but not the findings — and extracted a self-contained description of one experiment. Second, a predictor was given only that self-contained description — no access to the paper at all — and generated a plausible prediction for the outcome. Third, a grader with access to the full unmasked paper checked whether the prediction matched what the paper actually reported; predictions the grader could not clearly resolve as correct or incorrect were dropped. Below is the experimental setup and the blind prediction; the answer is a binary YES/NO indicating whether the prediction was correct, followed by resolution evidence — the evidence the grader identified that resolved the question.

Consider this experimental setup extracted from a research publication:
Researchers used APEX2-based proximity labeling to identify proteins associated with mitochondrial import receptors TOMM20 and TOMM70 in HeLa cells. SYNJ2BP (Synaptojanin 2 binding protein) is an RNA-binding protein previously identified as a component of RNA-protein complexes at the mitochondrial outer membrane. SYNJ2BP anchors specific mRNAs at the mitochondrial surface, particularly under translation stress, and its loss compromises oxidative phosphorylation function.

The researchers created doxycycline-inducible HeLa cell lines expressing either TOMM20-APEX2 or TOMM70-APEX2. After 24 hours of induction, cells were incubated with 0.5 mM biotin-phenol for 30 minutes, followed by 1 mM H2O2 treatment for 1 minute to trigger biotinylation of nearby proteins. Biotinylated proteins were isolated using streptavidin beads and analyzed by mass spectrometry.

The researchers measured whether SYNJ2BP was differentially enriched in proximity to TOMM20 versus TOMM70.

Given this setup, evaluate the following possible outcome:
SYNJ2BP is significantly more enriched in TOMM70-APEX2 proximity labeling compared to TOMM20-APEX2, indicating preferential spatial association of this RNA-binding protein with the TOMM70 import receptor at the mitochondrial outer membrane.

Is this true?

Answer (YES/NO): NO